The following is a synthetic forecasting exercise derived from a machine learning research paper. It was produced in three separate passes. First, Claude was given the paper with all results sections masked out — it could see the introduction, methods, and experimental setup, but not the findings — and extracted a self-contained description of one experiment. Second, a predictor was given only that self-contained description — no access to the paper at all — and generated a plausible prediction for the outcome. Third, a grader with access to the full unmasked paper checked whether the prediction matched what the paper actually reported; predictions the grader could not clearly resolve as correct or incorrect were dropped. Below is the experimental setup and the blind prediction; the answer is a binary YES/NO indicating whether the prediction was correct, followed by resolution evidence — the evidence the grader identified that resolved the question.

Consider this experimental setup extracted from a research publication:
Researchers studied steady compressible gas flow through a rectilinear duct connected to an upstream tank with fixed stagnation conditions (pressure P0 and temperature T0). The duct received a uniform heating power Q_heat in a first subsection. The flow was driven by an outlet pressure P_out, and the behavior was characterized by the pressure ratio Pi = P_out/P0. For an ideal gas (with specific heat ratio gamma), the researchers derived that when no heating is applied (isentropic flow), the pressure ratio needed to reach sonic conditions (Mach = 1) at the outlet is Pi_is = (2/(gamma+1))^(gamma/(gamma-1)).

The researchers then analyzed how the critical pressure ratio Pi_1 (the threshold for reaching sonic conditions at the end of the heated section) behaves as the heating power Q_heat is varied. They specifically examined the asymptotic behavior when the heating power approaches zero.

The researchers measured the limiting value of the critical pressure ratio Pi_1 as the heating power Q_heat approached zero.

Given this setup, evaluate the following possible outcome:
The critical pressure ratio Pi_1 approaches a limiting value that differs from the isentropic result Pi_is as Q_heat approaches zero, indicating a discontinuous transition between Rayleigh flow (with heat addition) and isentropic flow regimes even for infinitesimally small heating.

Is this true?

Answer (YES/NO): NO